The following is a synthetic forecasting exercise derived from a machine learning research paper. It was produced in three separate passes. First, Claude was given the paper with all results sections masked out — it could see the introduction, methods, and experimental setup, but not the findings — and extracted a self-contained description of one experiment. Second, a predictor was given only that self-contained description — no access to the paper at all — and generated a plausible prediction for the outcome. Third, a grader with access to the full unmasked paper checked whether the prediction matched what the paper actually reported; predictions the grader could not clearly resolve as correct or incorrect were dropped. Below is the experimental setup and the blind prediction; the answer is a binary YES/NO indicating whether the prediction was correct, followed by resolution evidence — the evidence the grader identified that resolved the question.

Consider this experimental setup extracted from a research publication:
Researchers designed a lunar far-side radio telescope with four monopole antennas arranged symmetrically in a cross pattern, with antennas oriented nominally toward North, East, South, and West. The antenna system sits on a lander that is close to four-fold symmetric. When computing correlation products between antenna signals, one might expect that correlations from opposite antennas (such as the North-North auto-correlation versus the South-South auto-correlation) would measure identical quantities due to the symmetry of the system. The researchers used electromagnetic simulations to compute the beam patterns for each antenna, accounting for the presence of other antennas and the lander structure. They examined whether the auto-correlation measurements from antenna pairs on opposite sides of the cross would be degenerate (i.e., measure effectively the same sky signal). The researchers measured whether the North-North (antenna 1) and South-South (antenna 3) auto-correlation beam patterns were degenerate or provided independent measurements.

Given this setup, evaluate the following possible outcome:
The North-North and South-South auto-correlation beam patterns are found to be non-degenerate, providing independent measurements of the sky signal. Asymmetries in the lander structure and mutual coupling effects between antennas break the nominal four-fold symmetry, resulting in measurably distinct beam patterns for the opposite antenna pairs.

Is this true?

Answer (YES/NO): NO